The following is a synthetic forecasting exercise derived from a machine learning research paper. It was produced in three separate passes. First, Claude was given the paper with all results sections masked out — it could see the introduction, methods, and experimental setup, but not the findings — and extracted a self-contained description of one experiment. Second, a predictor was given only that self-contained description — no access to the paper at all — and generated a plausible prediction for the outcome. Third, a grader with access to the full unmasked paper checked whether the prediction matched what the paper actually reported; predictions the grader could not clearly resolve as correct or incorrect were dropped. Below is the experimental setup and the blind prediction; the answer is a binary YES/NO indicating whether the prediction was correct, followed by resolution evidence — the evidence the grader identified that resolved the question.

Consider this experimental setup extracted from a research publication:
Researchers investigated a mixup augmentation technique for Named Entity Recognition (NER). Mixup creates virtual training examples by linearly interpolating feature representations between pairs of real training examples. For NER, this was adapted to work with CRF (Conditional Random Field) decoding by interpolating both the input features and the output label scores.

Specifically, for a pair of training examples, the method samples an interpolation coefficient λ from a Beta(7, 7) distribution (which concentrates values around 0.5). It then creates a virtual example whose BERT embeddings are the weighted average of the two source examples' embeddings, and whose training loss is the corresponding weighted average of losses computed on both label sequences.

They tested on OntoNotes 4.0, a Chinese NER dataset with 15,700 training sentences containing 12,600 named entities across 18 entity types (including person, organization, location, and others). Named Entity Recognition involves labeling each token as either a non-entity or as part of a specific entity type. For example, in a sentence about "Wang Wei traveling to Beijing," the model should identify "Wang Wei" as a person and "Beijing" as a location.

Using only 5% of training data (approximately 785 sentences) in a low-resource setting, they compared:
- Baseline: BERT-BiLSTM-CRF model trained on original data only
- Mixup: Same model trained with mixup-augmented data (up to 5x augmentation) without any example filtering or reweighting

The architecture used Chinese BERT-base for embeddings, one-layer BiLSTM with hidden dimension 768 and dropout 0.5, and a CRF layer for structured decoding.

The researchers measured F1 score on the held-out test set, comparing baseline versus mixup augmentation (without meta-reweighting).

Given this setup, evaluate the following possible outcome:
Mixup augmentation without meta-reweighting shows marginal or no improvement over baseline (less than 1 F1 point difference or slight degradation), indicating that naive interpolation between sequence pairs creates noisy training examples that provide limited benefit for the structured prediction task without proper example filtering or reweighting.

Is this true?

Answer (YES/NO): YES